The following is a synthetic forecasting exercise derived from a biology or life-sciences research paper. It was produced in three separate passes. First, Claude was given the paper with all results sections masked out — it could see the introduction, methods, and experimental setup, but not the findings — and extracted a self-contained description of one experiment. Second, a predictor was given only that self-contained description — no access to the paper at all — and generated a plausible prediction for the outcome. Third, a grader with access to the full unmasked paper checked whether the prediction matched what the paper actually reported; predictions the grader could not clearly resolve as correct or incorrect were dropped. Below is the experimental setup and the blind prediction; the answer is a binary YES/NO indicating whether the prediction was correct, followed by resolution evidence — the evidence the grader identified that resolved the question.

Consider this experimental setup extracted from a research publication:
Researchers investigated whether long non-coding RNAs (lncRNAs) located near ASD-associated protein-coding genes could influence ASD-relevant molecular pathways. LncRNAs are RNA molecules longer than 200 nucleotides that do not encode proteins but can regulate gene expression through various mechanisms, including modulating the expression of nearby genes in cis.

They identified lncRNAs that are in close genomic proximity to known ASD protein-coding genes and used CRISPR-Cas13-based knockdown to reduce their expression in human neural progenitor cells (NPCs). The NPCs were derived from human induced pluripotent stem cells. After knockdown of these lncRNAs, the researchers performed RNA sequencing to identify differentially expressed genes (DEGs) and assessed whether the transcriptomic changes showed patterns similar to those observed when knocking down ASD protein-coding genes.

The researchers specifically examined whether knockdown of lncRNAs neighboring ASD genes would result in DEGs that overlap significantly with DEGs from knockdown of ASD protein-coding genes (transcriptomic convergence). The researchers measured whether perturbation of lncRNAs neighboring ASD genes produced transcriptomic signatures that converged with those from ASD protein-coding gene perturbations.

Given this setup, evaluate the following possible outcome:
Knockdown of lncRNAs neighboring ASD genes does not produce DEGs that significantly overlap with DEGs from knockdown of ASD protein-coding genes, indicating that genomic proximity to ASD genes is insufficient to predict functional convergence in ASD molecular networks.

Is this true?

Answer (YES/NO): NO